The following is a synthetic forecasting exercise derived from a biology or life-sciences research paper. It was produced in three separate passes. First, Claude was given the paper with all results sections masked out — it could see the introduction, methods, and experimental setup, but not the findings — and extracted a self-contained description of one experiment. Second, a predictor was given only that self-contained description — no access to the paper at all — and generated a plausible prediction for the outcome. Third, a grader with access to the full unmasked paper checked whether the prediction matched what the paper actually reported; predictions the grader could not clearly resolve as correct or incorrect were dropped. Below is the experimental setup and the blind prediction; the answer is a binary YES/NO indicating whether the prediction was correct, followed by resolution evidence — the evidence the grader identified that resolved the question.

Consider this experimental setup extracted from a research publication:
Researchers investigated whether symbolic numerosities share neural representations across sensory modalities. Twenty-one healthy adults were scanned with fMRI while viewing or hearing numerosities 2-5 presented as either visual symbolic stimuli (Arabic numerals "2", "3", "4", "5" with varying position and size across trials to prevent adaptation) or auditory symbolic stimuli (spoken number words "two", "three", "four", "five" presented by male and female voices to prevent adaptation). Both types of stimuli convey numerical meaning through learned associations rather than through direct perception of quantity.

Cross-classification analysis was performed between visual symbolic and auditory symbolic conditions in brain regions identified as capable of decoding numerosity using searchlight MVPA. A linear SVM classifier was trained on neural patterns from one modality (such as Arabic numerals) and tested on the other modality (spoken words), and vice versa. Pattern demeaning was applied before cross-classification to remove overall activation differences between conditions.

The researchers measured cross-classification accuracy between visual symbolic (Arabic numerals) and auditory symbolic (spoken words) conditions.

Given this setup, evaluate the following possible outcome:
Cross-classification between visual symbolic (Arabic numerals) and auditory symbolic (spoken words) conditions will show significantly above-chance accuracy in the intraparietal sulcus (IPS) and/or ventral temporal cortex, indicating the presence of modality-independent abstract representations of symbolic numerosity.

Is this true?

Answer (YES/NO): NO